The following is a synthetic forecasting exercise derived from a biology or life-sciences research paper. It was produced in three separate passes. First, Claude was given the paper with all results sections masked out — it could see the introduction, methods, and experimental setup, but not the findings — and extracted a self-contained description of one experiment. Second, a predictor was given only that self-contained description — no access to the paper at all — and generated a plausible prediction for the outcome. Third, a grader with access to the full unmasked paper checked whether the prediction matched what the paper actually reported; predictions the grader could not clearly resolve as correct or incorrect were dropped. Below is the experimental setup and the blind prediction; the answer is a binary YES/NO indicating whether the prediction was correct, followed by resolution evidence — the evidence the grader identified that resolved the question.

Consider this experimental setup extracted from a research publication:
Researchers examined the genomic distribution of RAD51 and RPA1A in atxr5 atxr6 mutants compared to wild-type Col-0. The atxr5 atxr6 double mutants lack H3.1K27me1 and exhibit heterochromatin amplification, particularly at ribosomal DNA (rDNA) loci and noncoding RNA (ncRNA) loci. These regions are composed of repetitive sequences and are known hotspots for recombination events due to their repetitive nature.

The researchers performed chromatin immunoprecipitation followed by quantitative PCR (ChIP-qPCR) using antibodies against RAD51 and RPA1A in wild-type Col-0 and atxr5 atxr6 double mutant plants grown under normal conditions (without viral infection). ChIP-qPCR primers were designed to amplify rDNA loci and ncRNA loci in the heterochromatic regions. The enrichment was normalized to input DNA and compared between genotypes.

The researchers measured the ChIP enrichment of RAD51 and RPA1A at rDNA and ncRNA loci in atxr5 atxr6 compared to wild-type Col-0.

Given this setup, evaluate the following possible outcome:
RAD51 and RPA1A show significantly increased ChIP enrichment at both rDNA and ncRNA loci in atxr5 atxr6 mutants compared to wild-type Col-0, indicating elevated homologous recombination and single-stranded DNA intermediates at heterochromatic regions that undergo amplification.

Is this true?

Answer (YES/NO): YES